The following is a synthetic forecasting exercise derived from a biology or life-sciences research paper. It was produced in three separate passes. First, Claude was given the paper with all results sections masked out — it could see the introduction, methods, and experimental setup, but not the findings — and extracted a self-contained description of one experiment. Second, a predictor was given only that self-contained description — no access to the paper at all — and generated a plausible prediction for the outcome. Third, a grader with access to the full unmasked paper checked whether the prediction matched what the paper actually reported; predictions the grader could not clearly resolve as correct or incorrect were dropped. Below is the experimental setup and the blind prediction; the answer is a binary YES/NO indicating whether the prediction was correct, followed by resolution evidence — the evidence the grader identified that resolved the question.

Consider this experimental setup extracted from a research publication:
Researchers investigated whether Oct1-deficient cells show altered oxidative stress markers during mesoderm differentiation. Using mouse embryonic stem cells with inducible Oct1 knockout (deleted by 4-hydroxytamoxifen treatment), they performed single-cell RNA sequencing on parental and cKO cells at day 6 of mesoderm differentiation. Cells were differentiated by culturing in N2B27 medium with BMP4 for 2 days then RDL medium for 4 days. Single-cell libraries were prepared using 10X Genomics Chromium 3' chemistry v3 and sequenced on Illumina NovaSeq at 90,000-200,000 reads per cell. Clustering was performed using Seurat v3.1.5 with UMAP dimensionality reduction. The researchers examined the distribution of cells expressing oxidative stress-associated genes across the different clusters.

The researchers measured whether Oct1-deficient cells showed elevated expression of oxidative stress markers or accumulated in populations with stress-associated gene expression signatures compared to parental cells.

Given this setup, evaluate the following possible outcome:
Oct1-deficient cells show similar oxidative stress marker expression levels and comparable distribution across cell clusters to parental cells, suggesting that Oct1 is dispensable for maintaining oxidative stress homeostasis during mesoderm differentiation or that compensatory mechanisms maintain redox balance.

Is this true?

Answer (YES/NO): NO